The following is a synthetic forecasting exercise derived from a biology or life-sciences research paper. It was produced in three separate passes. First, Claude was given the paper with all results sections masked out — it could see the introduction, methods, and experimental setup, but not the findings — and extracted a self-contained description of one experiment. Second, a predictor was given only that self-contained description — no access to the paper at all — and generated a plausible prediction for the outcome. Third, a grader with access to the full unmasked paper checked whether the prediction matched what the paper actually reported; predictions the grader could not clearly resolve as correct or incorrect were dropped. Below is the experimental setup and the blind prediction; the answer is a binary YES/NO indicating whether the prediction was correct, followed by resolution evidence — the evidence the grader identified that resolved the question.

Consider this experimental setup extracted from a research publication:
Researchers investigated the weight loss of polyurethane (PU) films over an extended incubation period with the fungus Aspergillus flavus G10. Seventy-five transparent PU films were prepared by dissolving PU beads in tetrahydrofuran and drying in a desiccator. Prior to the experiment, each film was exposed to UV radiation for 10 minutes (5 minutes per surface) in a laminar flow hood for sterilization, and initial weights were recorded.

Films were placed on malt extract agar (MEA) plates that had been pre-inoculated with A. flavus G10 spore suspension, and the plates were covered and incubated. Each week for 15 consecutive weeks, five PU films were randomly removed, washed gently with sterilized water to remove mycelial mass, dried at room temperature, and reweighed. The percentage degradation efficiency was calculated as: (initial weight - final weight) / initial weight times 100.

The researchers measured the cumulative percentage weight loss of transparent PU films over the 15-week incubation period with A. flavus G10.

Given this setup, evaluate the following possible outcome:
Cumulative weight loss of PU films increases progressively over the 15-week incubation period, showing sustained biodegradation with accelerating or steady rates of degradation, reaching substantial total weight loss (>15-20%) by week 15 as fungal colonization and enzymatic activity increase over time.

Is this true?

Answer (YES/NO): YES